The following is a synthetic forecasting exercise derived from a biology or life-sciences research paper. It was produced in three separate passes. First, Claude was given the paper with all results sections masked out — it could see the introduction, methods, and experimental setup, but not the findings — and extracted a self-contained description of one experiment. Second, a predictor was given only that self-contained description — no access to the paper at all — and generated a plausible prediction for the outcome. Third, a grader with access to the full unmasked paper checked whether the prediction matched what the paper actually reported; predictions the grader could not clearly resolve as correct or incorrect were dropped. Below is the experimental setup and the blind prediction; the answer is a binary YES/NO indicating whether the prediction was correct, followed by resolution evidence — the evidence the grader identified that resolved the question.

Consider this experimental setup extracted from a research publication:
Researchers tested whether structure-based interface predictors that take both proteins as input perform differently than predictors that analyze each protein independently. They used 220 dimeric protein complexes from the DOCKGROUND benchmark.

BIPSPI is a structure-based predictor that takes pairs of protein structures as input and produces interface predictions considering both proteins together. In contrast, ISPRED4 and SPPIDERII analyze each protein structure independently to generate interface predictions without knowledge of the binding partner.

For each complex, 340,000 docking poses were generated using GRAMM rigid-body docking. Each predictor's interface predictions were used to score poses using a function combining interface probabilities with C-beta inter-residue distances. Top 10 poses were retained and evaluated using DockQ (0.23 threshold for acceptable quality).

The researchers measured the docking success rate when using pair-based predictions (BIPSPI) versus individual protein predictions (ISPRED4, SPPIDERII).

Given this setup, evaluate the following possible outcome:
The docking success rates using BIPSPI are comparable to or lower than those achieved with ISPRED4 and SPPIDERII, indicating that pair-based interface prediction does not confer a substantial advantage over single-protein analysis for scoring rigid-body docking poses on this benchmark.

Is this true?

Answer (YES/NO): NO